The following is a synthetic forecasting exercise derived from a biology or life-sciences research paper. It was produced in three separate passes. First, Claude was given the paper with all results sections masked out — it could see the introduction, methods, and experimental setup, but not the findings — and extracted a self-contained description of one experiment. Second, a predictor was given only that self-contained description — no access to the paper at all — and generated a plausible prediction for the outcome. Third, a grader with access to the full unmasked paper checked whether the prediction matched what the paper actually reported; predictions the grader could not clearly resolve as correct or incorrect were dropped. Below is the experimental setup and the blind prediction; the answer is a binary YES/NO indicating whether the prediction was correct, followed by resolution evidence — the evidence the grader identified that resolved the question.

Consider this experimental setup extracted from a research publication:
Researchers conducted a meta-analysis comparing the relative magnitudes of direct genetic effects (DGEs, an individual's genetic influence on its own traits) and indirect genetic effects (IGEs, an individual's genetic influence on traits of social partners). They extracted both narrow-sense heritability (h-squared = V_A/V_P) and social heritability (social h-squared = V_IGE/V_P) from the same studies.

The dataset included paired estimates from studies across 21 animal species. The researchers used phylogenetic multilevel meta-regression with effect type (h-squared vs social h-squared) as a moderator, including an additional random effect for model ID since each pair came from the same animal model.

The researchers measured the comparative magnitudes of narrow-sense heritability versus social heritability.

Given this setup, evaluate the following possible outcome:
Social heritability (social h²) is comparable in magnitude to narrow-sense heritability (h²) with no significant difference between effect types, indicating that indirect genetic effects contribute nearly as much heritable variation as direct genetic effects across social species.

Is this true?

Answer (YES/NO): NO